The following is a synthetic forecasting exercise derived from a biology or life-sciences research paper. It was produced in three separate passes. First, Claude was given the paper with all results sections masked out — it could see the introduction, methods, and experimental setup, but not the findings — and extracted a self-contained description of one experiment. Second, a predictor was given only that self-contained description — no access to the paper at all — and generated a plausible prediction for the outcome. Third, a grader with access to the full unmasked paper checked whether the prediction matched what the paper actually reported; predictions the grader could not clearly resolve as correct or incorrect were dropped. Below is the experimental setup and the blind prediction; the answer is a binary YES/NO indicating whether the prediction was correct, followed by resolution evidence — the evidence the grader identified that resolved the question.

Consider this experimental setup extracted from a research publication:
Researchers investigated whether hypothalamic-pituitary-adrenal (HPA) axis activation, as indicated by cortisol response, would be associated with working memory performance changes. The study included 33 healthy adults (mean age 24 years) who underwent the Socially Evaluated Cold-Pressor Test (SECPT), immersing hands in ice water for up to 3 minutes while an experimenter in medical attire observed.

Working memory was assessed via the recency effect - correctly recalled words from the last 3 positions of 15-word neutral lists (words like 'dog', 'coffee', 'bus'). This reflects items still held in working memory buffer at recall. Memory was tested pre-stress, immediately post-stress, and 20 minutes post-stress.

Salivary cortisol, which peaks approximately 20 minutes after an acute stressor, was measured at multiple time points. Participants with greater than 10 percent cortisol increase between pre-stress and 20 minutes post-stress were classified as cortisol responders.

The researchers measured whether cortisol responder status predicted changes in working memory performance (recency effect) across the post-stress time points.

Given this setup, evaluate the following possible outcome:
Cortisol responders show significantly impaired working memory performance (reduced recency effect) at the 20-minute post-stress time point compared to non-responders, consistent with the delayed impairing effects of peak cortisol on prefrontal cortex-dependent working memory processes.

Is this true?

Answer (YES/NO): NO